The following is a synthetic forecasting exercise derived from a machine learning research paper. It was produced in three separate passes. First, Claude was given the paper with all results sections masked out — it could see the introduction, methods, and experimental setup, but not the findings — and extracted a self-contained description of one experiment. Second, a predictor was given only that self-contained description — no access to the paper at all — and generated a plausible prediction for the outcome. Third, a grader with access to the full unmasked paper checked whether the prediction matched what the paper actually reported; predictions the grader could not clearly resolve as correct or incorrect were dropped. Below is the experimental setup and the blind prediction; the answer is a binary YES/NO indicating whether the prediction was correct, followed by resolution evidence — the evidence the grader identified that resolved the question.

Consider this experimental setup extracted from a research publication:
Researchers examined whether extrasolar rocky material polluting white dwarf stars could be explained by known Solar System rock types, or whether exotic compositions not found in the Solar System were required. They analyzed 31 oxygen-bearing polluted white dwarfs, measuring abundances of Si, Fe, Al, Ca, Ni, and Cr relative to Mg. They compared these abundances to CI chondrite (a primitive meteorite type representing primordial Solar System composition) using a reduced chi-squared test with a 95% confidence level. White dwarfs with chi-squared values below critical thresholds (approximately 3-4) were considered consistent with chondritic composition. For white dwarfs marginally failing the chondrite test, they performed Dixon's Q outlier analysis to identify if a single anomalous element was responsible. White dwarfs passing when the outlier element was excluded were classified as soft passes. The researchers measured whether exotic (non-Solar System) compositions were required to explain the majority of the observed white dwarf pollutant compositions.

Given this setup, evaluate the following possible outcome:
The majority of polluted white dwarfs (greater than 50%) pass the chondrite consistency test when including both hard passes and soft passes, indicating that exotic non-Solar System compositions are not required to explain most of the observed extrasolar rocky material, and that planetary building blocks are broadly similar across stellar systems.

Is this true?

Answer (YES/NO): YES